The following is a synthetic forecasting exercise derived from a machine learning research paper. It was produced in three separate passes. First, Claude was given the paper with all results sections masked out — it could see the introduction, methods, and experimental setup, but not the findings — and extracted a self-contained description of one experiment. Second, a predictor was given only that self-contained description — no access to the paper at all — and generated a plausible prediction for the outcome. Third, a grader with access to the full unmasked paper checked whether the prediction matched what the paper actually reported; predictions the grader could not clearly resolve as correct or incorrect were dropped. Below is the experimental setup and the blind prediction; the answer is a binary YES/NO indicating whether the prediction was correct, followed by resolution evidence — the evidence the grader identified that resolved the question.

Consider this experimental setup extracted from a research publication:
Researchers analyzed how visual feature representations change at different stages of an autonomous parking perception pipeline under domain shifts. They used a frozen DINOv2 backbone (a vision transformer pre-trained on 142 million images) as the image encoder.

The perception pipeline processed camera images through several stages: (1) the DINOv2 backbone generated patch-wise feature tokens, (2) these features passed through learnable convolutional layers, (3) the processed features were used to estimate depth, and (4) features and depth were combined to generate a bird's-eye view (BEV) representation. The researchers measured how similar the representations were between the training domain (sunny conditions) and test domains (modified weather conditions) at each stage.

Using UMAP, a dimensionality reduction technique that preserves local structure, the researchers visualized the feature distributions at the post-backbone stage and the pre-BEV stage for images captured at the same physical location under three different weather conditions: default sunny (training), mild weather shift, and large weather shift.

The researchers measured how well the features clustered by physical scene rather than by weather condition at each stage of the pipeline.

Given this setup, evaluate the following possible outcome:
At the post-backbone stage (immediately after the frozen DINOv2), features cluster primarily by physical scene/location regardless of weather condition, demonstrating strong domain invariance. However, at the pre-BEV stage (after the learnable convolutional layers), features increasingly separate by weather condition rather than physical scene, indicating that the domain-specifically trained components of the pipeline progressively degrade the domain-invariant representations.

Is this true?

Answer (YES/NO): NO